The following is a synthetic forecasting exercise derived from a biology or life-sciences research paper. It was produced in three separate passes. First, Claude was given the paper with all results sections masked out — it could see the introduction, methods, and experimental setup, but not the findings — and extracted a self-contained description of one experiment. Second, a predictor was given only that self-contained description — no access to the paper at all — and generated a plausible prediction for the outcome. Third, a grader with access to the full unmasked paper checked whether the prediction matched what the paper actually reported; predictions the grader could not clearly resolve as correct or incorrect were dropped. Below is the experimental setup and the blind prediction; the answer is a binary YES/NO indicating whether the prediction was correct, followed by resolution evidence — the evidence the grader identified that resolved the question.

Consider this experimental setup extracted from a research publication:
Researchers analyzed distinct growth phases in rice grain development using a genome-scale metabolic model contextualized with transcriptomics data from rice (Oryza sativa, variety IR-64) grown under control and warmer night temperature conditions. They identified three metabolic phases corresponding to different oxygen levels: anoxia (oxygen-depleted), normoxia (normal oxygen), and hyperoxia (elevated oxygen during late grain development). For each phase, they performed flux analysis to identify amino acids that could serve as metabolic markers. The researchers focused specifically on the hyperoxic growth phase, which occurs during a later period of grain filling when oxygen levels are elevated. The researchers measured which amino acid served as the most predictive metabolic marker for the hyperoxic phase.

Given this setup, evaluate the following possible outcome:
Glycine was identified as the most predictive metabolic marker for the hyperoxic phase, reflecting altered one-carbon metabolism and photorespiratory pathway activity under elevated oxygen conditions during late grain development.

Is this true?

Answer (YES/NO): NO